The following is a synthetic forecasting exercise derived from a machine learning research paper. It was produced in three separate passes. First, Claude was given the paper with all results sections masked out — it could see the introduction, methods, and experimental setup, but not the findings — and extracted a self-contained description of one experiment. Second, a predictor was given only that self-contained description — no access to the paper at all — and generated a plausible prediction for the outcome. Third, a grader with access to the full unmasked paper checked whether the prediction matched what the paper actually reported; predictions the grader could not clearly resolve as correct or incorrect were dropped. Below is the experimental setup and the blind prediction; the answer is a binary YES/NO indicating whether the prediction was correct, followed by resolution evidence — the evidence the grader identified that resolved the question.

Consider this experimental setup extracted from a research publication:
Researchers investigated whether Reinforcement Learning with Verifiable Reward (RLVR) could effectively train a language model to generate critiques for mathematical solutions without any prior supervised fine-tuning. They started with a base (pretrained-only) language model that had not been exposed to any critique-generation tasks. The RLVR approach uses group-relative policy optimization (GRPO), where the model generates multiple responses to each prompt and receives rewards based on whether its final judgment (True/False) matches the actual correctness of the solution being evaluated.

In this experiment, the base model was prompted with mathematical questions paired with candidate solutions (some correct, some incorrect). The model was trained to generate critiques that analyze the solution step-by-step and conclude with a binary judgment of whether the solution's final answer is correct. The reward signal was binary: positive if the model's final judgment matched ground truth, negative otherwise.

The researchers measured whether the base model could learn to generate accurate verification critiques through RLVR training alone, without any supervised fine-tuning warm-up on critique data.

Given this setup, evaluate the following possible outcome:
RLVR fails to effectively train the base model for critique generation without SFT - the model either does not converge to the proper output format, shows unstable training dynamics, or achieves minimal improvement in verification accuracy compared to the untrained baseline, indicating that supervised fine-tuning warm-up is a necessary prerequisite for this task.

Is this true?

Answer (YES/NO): YES